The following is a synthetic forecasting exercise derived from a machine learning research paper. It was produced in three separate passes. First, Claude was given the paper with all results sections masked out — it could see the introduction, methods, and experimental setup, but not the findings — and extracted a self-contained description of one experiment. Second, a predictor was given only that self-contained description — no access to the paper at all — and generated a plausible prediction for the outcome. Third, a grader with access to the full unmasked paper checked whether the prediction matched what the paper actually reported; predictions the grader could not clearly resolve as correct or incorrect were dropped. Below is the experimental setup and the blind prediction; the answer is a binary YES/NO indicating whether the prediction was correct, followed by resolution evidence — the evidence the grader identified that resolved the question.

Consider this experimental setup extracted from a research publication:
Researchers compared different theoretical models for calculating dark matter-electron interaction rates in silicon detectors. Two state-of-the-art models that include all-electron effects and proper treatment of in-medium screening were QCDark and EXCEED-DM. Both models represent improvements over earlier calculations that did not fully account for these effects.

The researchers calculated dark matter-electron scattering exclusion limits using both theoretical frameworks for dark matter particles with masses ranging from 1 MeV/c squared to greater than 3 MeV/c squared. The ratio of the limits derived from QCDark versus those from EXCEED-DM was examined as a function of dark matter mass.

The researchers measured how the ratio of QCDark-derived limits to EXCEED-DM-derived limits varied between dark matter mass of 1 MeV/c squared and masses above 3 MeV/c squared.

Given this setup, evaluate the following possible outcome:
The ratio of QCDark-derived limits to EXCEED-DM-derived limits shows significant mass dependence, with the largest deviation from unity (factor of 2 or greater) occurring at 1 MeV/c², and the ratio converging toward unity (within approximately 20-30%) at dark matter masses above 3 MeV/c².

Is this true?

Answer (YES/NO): YES